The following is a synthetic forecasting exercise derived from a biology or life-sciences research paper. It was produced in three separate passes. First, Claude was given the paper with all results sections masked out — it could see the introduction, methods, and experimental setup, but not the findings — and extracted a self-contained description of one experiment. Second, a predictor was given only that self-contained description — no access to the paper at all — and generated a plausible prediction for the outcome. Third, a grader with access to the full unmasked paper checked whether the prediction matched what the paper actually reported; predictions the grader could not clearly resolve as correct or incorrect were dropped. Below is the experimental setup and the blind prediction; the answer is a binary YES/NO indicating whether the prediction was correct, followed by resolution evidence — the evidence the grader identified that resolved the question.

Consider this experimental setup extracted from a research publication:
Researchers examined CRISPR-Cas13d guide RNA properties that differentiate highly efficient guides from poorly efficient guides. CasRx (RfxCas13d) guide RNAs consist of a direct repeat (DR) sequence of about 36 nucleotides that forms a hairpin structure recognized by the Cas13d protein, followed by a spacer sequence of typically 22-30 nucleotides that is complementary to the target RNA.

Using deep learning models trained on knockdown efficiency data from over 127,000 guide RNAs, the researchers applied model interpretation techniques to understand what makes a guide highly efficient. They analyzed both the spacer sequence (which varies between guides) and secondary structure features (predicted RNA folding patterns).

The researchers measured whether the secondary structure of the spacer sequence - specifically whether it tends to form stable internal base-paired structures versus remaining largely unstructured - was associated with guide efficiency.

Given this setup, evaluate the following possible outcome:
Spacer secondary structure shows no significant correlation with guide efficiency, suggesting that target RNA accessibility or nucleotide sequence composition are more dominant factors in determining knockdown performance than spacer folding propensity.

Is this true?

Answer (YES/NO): NO